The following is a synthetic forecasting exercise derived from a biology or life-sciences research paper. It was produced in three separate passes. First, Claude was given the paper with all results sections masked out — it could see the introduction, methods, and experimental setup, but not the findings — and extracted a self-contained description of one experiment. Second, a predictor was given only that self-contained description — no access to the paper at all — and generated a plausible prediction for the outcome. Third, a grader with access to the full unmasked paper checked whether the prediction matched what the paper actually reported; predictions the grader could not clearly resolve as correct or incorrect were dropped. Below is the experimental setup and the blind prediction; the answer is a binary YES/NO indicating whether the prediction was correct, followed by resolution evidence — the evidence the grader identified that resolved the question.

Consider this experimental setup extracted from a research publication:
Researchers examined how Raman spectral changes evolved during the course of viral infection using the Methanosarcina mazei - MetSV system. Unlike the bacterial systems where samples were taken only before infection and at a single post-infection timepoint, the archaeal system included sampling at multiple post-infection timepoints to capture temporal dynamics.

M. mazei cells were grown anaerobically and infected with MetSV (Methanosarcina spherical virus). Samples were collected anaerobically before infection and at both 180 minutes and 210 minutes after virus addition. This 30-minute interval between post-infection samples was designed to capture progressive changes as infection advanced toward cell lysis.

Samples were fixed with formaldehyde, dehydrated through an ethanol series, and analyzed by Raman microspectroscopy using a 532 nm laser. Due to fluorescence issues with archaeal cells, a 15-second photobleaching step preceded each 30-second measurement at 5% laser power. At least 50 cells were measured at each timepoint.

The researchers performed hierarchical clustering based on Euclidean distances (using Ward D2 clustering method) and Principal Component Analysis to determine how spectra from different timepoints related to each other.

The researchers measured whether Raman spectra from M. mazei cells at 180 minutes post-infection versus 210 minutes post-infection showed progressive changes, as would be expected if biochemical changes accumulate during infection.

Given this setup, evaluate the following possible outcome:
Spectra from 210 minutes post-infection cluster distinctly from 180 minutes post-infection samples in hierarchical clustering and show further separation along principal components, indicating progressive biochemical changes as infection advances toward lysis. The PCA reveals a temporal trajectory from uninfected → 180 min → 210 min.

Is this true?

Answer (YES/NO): NO